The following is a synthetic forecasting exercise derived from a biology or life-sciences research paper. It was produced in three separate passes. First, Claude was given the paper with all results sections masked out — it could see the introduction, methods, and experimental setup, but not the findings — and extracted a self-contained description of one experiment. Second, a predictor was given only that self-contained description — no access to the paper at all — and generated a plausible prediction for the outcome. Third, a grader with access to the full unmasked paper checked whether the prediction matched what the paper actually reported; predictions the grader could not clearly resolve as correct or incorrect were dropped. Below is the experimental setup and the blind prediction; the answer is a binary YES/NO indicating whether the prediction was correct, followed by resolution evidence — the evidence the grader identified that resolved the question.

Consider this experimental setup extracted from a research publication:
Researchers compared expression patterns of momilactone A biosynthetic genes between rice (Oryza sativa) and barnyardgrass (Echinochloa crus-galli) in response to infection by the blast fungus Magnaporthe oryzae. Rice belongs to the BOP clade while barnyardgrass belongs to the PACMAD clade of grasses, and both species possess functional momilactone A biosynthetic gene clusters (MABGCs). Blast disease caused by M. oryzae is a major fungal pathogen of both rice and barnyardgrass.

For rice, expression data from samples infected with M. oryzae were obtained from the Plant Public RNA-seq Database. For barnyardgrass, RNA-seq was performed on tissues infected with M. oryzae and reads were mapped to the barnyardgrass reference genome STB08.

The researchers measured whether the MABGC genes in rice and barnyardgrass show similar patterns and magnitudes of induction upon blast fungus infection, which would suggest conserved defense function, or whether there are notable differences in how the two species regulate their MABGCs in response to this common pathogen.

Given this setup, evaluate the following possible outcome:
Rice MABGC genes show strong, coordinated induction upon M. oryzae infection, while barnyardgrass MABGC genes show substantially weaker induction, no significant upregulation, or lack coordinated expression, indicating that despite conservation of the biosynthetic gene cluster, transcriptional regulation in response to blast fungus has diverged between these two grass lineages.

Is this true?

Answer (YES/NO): NO